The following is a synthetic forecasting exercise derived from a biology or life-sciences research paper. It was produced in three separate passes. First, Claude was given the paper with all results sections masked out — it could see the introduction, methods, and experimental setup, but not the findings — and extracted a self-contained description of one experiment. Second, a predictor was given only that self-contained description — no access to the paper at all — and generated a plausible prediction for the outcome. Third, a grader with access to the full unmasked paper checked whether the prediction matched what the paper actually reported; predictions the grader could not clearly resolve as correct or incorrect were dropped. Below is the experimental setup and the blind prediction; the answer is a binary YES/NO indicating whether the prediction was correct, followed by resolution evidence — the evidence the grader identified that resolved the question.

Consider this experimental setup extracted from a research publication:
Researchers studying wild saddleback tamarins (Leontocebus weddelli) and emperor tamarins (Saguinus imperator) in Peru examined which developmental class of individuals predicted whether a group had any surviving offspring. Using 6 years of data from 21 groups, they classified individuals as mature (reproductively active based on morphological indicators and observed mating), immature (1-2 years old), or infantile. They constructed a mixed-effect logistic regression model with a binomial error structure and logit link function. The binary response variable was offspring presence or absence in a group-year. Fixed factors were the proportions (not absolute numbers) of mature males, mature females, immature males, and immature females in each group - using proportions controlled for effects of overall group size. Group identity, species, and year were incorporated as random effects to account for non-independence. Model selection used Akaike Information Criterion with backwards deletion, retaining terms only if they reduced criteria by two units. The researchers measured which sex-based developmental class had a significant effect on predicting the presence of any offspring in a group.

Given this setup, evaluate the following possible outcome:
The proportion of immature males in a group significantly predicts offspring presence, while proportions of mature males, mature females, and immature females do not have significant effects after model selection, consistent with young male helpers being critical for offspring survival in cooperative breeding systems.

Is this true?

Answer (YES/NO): NO